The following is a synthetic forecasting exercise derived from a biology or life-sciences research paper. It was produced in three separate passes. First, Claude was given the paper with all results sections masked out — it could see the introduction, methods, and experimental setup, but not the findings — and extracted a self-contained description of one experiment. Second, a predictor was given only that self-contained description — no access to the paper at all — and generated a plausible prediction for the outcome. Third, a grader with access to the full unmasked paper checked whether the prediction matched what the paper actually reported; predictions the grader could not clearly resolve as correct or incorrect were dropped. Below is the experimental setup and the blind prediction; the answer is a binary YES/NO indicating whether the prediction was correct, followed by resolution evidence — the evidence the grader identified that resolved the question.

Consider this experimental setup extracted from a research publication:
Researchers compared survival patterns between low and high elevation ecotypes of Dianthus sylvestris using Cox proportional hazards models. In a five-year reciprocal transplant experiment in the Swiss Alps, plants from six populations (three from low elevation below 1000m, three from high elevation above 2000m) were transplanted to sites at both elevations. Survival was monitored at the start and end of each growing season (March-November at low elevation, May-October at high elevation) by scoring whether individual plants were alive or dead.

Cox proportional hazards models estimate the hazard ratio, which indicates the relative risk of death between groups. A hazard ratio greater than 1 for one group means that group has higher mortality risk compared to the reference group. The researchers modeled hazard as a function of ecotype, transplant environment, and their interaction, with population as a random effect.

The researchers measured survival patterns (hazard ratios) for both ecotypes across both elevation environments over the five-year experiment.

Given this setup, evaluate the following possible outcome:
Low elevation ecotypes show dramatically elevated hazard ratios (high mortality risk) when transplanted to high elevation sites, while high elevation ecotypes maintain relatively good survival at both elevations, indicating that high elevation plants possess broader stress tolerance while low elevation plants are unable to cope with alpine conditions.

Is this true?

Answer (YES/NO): NO